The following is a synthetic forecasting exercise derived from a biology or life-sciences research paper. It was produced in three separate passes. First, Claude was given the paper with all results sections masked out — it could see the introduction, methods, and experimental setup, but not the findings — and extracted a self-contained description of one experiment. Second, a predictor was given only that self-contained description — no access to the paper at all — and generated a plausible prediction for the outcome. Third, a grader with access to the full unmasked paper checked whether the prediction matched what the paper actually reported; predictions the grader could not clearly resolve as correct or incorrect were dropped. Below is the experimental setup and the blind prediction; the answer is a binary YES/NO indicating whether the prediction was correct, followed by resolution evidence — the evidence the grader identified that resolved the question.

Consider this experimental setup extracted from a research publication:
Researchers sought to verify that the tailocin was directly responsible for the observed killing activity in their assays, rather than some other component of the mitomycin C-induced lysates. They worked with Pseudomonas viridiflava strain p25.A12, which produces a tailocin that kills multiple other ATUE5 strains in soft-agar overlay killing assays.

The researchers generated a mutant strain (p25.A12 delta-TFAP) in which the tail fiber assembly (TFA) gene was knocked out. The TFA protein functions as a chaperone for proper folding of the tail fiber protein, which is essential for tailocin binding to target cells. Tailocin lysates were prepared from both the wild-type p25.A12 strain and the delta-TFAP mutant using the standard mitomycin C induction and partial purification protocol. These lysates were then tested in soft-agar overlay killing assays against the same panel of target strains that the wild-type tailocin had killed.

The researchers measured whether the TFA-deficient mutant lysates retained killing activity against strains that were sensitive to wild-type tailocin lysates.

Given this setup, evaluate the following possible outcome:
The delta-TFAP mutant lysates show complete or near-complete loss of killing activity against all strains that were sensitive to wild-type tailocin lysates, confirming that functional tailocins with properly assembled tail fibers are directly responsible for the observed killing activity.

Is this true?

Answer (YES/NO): YES